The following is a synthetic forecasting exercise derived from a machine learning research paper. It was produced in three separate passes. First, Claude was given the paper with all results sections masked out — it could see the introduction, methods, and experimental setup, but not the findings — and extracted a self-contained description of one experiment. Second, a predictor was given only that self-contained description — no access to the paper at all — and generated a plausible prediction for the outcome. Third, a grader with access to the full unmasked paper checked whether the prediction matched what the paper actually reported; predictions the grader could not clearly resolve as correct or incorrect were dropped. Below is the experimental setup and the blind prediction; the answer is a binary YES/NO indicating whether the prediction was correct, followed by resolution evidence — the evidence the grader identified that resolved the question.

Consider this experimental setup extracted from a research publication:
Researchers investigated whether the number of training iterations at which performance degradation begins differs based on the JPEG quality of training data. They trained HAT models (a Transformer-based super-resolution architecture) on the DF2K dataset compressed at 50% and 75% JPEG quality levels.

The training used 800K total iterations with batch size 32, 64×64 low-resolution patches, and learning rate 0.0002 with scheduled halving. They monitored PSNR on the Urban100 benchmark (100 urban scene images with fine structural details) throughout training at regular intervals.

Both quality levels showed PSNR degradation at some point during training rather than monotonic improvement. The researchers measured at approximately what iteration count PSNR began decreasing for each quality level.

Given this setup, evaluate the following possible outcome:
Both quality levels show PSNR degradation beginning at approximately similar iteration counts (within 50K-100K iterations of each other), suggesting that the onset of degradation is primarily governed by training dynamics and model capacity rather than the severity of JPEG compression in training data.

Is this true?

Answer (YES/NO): NO